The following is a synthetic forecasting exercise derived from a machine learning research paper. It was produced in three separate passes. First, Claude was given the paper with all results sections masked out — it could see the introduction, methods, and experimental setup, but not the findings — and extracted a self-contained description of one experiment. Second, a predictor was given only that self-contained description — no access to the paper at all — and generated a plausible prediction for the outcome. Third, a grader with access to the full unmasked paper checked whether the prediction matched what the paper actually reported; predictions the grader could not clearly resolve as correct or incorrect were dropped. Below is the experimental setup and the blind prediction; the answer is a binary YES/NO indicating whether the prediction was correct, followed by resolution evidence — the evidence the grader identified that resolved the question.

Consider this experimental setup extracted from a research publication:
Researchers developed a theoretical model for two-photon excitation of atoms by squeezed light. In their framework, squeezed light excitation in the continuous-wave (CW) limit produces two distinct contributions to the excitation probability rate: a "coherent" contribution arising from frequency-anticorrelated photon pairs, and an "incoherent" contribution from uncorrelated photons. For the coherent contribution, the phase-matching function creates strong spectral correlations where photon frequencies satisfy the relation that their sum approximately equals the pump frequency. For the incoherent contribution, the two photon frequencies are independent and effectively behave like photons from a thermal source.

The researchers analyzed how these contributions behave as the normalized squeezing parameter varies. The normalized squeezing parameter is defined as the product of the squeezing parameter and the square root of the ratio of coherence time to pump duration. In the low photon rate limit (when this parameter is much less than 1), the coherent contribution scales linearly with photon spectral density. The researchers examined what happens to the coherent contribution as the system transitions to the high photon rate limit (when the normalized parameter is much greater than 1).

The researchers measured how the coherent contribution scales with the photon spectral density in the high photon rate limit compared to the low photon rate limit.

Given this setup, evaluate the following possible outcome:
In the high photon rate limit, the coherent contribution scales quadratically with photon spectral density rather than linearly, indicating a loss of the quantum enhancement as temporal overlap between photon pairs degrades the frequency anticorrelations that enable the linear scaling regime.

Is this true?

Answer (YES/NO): YES